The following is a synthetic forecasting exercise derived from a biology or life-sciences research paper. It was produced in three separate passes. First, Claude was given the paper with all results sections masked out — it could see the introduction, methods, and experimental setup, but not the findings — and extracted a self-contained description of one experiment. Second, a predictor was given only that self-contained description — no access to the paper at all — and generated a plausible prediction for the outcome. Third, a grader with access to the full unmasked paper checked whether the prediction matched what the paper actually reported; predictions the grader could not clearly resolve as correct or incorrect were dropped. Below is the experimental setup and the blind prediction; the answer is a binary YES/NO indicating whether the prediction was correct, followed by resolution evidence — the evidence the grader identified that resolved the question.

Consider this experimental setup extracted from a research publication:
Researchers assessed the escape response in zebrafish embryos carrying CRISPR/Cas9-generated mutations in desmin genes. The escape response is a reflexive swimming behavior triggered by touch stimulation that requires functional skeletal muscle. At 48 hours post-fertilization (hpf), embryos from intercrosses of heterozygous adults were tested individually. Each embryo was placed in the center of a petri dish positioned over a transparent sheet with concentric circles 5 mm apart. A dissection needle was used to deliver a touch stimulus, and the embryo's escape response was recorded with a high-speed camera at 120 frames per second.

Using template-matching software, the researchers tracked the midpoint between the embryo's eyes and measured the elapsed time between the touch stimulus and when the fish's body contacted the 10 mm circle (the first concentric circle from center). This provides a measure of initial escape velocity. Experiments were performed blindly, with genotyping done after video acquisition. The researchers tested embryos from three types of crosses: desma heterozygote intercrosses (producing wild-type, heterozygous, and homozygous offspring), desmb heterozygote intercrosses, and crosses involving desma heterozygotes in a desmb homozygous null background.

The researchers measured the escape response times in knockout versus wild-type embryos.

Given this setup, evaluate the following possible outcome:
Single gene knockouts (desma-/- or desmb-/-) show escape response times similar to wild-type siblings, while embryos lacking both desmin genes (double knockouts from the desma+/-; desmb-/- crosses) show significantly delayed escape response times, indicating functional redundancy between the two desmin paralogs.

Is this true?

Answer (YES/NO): NO